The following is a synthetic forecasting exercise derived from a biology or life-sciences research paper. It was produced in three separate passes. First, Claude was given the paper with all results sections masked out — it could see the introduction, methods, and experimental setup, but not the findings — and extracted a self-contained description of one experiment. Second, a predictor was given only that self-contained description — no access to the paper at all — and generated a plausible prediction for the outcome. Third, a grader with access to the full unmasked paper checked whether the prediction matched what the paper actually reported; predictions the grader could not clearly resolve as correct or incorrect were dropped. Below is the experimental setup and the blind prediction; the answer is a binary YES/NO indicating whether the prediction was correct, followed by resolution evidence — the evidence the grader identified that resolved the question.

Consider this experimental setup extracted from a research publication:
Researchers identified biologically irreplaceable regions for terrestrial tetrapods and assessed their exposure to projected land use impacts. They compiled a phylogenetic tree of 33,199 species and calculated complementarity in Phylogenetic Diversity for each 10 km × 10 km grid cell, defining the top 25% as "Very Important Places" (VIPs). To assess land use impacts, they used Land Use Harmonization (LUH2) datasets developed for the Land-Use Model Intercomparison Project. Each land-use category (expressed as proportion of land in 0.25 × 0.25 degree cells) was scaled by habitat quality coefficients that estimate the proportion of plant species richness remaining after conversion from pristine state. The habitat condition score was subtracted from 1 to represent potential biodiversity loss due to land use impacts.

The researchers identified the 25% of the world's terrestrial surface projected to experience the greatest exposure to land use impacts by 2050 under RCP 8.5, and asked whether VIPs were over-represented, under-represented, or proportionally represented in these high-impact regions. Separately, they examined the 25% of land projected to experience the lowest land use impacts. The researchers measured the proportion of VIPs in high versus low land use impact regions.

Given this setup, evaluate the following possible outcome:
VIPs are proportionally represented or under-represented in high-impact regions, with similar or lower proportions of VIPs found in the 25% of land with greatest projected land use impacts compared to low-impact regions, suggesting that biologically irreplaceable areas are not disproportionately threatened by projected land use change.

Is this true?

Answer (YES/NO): NO